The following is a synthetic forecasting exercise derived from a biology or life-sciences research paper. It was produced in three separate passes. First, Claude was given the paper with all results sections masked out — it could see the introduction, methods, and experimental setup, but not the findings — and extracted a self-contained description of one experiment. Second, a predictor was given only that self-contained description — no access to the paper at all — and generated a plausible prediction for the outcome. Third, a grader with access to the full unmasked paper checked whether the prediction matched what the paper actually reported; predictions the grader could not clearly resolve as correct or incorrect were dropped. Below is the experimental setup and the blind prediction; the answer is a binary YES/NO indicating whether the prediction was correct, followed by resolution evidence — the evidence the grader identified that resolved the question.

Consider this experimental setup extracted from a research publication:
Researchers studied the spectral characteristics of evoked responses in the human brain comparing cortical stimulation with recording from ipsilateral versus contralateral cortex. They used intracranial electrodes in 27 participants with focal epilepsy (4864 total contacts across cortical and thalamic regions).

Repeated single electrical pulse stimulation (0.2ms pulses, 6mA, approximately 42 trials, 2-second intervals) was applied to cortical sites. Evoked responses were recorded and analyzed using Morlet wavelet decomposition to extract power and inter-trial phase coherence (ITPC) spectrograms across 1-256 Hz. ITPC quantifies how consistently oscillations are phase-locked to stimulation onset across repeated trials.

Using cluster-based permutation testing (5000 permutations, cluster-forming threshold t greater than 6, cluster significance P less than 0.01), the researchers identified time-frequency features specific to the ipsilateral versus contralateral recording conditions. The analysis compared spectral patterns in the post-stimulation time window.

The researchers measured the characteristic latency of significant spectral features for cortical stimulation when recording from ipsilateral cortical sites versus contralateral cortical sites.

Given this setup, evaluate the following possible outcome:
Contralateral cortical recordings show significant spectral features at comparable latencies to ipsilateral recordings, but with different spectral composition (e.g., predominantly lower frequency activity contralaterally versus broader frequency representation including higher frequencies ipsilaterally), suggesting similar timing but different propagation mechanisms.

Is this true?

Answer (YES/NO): NO